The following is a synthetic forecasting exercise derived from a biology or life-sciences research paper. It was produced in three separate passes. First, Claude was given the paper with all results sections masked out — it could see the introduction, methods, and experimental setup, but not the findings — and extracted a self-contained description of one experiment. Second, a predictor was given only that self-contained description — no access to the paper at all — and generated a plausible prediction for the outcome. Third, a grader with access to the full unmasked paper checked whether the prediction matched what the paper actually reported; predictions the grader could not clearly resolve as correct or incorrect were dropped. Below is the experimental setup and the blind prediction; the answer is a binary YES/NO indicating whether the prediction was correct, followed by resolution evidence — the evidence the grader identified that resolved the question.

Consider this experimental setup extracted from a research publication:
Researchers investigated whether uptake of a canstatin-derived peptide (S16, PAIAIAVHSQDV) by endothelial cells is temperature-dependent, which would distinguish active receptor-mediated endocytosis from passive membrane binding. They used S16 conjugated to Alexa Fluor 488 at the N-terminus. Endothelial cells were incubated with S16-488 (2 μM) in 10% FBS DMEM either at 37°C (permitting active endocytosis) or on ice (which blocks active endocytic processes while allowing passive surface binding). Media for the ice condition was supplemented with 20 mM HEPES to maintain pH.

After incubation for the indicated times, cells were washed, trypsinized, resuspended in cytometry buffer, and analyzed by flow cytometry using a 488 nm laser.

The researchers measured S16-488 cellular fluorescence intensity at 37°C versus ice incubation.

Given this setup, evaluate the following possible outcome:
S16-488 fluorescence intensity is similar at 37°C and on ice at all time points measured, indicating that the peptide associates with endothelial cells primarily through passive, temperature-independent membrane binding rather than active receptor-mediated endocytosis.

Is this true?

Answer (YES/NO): NO